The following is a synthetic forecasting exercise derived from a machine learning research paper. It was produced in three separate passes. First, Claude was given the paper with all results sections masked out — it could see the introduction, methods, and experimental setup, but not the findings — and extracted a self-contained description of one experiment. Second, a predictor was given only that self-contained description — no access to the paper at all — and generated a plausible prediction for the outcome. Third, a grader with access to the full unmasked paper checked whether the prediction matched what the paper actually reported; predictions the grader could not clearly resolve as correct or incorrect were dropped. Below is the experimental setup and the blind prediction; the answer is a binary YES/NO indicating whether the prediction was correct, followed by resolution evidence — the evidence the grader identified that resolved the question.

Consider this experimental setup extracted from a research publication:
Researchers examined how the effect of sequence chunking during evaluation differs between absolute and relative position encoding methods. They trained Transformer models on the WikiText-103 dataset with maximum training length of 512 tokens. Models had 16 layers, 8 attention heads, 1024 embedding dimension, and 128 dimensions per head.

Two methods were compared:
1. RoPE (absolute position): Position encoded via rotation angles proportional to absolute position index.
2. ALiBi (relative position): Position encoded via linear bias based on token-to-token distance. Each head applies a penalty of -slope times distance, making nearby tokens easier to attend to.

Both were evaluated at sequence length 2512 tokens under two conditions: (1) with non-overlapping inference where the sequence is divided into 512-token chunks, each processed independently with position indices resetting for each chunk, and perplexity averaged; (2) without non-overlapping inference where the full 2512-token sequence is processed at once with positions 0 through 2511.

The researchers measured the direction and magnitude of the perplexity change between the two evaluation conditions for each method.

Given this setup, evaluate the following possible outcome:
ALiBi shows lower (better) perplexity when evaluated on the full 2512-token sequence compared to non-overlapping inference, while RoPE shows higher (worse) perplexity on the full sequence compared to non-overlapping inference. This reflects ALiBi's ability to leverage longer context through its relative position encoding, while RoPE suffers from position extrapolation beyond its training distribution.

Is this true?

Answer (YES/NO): YES